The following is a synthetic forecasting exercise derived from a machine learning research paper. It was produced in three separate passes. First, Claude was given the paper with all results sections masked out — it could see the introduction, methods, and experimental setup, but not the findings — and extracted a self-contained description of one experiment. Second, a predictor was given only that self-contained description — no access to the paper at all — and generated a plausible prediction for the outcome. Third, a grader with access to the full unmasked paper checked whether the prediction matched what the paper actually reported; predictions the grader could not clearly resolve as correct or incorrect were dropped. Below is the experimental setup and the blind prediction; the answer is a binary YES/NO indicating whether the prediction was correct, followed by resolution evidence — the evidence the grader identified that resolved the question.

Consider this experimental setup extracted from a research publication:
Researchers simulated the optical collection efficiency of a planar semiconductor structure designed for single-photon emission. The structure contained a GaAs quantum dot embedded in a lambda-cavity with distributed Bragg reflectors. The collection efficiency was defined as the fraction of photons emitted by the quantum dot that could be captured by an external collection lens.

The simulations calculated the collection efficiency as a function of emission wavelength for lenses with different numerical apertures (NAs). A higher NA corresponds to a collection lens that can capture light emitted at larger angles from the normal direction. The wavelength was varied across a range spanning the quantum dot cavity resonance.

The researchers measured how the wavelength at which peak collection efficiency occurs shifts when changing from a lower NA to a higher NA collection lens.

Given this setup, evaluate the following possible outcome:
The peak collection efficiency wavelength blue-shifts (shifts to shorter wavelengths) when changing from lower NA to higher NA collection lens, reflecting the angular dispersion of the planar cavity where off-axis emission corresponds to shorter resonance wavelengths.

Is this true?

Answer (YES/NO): YES